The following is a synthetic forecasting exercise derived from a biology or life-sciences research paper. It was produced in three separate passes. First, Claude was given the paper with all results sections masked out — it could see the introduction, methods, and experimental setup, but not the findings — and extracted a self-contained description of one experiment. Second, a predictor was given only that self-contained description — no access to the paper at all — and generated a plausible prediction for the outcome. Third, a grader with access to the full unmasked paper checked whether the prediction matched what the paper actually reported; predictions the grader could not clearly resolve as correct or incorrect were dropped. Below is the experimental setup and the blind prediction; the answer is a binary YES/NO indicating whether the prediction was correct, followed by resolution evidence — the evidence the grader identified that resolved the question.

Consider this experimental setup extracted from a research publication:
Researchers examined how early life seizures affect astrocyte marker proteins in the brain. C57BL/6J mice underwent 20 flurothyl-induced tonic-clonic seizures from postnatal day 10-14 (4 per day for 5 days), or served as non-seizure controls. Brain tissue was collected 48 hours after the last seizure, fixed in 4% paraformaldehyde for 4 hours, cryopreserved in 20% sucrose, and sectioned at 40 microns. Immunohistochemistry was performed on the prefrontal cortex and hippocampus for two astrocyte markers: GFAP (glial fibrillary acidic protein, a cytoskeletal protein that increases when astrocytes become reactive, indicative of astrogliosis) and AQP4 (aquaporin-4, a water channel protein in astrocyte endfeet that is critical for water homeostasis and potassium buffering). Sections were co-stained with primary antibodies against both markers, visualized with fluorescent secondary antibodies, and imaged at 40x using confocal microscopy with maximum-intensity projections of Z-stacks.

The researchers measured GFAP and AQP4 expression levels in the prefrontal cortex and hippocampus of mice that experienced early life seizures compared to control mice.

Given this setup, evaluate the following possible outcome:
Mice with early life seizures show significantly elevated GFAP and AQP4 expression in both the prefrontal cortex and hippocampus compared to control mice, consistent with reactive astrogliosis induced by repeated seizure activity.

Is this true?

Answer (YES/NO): NO